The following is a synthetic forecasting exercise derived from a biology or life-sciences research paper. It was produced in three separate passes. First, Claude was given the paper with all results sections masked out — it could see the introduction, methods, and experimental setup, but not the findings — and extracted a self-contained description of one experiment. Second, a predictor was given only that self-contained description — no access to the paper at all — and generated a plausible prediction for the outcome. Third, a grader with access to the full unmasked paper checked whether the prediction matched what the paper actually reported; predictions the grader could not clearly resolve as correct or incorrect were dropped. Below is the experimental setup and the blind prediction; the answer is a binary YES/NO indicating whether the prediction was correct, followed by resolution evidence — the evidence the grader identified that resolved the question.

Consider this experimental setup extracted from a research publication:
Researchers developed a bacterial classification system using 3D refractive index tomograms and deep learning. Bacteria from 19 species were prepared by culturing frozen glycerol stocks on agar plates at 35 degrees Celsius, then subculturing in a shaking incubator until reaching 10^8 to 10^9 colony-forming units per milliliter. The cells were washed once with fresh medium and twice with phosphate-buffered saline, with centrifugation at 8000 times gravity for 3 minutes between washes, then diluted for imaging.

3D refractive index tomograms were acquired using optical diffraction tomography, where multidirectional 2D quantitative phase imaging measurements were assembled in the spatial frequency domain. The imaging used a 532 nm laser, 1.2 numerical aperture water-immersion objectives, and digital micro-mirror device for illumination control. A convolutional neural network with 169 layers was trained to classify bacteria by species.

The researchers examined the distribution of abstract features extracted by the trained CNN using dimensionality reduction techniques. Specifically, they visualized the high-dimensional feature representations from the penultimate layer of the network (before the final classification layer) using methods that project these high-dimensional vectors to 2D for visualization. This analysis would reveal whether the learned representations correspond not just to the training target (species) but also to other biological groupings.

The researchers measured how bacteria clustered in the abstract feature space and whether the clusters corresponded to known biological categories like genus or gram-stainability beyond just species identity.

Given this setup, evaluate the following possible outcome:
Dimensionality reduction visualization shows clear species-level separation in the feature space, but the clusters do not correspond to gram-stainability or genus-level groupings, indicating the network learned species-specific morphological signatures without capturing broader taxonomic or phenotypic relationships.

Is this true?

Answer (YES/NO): NO